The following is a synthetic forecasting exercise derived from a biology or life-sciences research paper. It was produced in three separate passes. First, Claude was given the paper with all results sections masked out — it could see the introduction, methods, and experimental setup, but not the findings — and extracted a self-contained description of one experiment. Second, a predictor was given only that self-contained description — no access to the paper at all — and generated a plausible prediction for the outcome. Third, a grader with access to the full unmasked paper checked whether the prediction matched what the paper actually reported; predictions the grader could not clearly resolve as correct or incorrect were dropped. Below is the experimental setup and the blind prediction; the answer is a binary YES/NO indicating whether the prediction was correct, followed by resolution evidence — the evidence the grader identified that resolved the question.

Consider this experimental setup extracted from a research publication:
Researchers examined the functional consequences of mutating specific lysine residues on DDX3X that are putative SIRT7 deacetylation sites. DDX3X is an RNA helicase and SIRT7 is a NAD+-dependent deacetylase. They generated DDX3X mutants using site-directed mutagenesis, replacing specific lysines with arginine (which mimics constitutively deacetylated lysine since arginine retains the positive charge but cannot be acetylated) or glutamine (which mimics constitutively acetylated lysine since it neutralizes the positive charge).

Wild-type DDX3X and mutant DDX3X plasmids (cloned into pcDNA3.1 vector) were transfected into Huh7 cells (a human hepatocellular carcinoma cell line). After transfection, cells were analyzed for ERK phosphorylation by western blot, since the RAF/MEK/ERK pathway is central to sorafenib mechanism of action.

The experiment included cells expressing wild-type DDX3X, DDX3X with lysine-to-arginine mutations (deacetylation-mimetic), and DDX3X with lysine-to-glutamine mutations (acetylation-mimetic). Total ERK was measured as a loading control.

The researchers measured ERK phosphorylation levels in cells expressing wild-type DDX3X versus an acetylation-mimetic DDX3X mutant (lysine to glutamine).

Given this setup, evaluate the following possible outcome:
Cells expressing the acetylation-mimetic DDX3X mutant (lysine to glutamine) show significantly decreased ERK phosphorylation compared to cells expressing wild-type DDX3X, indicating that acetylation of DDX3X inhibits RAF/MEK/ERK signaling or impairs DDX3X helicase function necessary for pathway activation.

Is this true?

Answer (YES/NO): YES